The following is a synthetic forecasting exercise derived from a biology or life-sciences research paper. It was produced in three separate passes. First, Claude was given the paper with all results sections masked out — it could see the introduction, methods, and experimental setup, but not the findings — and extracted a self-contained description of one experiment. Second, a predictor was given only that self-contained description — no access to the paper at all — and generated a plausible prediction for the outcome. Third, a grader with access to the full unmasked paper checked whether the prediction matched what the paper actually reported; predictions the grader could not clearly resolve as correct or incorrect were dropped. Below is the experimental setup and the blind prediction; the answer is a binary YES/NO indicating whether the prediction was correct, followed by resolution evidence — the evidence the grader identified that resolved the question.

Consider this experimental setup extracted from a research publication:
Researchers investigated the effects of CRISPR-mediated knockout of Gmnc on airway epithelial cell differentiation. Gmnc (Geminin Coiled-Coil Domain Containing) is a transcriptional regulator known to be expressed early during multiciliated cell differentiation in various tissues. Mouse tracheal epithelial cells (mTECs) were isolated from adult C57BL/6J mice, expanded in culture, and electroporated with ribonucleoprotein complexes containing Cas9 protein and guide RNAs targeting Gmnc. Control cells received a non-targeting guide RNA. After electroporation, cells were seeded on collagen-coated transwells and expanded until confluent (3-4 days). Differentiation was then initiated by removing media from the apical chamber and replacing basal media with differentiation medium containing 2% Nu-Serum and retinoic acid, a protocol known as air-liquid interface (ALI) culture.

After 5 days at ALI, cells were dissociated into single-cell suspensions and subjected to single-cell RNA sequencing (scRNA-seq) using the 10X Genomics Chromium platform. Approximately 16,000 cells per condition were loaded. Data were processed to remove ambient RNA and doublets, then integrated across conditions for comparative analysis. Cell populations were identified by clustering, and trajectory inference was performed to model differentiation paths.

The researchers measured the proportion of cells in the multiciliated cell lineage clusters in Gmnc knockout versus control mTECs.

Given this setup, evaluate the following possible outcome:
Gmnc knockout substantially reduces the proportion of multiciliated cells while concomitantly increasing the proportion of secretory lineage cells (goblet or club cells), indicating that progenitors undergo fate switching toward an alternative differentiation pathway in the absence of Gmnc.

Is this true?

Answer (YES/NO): NO